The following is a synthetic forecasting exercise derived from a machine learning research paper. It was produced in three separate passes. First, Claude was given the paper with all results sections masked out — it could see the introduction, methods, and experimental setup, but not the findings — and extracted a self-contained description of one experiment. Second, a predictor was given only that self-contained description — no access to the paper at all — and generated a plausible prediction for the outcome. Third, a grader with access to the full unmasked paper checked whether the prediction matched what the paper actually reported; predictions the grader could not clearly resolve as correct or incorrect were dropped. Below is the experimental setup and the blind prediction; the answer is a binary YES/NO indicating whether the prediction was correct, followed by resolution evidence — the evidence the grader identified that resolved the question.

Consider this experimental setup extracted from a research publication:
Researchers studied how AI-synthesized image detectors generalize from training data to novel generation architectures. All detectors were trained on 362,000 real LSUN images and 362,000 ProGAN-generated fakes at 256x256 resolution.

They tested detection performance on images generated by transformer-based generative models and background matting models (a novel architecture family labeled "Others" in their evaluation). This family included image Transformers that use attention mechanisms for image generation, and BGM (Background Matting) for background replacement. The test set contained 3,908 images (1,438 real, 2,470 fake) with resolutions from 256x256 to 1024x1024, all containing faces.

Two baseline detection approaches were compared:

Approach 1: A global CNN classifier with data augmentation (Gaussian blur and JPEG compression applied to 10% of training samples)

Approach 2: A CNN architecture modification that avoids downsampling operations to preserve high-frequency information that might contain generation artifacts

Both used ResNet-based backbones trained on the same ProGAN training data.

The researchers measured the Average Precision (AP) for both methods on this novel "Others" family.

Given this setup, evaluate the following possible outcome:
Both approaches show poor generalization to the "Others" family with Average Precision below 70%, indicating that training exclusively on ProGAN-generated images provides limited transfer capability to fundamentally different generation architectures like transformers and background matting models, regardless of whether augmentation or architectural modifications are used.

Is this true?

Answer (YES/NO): NO